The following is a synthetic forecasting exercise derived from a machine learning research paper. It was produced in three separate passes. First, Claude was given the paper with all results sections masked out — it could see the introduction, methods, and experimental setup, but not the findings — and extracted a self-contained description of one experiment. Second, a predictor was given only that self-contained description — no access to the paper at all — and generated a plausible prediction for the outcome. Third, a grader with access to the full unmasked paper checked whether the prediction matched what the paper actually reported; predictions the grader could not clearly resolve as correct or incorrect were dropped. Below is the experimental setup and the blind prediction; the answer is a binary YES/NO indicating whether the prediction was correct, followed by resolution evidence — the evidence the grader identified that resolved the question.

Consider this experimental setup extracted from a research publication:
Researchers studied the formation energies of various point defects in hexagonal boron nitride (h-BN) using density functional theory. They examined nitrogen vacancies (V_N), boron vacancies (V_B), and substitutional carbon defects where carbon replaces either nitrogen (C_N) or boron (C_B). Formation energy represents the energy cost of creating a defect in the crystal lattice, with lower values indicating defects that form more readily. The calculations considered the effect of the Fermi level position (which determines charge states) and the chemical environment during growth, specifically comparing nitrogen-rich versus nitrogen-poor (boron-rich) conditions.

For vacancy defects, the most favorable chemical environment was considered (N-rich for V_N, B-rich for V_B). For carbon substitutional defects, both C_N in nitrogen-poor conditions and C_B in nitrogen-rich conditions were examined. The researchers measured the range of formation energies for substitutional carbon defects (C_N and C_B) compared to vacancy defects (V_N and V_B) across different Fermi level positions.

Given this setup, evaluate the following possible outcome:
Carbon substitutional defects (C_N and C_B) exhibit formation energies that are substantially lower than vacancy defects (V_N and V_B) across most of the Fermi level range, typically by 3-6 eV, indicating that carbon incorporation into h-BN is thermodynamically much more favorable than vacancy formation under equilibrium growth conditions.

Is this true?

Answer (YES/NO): NO